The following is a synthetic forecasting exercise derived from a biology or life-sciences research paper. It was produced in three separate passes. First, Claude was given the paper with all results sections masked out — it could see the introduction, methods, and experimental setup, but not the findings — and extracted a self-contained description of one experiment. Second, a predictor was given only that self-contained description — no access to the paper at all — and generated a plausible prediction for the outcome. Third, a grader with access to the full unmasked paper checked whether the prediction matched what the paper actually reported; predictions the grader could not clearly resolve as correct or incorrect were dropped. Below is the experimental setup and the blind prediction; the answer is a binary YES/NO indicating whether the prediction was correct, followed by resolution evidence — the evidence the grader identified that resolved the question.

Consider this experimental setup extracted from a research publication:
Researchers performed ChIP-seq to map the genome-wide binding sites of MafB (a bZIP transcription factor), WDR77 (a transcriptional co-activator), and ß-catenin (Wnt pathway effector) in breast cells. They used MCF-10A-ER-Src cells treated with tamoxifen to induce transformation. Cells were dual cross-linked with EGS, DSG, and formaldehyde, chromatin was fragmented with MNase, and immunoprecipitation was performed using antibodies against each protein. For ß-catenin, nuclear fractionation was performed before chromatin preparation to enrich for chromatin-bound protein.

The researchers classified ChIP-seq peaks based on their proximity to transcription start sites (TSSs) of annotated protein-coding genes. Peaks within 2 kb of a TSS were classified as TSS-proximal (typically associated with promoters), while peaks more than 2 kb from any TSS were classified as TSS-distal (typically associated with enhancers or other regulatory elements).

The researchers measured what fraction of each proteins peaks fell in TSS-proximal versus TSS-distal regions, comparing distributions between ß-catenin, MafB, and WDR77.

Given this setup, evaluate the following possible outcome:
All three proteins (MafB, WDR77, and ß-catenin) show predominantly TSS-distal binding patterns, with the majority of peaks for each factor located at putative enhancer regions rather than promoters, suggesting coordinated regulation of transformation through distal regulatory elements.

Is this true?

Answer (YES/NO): NO